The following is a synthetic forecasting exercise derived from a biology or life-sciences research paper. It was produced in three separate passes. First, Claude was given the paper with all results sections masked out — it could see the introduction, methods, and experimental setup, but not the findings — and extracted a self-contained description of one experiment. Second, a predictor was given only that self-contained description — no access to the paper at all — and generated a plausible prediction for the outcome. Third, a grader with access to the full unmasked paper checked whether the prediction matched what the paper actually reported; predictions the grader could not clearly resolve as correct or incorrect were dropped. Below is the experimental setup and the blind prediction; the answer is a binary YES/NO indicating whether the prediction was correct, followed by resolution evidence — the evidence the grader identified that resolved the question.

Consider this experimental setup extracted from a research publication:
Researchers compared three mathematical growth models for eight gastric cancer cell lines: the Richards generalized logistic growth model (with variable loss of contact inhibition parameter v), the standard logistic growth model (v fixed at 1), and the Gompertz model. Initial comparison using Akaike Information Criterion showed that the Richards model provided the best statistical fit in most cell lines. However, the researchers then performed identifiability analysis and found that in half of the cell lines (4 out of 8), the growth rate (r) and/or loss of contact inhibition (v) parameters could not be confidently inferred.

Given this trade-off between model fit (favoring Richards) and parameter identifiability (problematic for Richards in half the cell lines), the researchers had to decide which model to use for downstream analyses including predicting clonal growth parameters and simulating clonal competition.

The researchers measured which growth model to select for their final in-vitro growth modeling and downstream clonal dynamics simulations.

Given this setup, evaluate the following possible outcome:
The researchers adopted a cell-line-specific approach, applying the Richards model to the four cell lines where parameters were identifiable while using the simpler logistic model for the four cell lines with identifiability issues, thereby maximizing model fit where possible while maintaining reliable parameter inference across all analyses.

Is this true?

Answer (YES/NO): NO